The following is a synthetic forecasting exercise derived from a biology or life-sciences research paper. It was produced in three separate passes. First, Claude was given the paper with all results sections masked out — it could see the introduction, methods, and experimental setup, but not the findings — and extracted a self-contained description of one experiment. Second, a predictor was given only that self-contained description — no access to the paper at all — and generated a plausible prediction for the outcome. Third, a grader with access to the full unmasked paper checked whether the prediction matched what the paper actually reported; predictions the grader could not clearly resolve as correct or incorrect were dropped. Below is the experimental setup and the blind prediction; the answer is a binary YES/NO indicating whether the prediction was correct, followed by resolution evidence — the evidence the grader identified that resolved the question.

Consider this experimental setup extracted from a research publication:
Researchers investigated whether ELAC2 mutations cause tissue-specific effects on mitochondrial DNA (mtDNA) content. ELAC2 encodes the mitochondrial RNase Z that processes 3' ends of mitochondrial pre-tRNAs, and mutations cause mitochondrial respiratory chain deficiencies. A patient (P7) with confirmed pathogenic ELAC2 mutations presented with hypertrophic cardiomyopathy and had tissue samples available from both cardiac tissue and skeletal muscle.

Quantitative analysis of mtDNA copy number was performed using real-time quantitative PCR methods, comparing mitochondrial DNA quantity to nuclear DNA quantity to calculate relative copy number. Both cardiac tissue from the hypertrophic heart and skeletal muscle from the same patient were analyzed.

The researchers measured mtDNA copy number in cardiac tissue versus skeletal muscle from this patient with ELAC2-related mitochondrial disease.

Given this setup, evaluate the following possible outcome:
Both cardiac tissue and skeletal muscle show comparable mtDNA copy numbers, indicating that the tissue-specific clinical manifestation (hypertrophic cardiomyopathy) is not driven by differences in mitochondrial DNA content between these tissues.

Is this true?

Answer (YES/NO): NO